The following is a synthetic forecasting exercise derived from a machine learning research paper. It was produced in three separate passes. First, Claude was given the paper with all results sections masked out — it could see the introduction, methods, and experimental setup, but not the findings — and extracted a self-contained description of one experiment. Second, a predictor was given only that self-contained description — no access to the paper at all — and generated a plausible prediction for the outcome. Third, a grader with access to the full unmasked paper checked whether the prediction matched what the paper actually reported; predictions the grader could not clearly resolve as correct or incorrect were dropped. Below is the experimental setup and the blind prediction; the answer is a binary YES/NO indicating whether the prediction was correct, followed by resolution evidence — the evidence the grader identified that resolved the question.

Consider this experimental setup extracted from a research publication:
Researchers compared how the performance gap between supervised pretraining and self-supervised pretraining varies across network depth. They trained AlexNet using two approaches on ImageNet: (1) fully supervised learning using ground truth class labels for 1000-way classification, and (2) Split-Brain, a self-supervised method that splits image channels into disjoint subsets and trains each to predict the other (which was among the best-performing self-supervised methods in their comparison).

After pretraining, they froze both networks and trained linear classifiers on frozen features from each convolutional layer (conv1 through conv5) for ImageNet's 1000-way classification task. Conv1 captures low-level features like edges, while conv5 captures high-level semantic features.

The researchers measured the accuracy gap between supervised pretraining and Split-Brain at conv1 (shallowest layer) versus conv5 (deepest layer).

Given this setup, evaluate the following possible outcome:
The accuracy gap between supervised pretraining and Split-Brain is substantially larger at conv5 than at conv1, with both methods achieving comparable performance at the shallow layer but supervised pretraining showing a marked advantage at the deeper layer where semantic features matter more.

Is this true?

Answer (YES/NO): YES